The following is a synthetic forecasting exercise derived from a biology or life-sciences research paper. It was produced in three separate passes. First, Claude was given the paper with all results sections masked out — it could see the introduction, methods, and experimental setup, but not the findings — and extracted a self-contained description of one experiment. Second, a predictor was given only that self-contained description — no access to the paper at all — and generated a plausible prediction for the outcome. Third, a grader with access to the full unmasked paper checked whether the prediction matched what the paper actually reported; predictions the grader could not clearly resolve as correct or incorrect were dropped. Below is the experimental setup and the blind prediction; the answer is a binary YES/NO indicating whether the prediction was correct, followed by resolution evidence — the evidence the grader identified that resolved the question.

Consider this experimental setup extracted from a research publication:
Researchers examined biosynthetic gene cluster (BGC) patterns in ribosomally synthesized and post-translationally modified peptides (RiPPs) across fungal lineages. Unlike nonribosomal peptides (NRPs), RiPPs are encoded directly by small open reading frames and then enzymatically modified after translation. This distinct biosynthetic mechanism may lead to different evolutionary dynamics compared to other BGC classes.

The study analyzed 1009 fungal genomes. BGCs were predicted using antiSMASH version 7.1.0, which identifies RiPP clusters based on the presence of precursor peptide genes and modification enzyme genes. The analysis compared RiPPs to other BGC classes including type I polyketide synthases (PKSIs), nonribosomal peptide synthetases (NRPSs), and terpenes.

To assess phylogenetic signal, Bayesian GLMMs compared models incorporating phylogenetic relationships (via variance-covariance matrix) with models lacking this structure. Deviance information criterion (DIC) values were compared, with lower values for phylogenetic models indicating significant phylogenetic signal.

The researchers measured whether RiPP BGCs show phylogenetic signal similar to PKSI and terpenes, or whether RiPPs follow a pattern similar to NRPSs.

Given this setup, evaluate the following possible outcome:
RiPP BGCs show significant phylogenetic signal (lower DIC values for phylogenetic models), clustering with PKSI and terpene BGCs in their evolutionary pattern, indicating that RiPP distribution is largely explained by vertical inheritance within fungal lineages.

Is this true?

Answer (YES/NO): YES